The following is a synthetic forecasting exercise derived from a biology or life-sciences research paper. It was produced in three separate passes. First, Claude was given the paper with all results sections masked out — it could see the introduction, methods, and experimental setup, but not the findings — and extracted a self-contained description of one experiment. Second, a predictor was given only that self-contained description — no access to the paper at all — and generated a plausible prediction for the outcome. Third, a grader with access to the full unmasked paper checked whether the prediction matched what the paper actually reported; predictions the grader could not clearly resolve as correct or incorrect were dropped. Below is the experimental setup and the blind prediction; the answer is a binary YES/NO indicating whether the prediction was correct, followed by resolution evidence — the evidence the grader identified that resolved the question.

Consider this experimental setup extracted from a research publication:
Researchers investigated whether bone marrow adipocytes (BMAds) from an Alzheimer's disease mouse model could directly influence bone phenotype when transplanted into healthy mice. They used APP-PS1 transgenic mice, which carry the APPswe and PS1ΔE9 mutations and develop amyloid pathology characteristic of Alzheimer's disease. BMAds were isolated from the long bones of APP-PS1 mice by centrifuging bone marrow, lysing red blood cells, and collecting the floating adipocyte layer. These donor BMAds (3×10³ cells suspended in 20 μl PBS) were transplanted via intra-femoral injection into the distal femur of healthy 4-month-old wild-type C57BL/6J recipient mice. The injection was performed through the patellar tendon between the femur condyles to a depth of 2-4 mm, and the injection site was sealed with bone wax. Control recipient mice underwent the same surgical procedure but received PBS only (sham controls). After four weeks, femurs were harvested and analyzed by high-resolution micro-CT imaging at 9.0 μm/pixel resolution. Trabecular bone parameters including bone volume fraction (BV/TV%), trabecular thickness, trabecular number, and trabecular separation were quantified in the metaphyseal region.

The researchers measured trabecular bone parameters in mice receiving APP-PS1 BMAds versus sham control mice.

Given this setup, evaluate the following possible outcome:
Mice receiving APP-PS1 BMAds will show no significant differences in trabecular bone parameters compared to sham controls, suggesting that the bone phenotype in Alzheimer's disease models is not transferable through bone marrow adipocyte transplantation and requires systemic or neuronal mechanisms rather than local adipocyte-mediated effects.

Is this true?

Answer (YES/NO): NO